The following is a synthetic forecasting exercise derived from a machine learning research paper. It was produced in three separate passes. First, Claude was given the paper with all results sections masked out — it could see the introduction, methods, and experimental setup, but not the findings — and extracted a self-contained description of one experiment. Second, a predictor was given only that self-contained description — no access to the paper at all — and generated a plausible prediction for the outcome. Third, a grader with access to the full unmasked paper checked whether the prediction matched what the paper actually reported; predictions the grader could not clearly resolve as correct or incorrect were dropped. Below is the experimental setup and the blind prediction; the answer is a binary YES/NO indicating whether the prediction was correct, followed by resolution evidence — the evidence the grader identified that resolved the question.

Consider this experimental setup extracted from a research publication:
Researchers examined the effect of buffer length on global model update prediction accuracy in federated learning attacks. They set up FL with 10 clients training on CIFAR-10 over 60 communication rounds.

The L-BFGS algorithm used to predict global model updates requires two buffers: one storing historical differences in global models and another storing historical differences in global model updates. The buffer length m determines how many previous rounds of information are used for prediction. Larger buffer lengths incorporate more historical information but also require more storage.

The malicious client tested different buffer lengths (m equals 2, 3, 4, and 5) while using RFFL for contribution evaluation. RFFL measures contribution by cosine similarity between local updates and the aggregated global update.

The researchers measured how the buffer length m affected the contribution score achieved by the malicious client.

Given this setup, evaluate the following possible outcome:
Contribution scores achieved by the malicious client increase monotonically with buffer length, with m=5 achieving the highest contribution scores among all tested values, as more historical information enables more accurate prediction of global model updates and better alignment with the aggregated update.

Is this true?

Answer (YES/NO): NO